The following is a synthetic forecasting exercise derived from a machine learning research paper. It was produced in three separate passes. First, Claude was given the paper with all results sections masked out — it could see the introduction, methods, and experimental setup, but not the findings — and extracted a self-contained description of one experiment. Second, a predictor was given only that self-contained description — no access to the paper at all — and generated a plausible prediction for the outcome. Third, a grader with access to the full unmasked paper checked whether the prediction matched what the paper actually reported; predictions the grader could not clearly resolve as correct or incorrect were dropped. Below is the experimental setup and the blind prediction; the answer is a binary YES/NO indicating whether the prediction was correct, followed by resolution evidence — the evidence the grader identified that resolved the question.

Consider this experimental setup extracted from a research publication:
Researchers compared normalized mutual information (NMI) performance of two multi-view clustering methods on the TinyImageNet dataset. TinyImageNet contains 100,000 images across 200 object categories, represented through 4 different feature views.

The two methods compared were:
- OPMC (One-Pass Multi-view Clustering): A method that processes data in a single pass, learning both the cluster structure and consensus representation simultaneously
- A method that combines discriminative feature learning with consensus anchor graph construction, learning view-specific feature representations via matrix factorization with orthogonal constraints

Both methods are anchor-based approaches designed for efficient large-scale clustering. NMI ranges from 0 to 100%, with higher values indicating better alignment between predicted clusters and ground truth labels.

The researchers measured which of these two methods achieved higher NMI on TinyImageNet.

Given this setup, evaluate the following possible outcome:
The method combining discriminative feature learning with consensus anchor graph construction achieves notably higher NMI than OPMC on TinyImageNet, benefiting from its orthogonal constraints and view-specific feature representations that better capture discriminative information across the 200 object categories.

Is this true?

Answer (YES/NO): NO